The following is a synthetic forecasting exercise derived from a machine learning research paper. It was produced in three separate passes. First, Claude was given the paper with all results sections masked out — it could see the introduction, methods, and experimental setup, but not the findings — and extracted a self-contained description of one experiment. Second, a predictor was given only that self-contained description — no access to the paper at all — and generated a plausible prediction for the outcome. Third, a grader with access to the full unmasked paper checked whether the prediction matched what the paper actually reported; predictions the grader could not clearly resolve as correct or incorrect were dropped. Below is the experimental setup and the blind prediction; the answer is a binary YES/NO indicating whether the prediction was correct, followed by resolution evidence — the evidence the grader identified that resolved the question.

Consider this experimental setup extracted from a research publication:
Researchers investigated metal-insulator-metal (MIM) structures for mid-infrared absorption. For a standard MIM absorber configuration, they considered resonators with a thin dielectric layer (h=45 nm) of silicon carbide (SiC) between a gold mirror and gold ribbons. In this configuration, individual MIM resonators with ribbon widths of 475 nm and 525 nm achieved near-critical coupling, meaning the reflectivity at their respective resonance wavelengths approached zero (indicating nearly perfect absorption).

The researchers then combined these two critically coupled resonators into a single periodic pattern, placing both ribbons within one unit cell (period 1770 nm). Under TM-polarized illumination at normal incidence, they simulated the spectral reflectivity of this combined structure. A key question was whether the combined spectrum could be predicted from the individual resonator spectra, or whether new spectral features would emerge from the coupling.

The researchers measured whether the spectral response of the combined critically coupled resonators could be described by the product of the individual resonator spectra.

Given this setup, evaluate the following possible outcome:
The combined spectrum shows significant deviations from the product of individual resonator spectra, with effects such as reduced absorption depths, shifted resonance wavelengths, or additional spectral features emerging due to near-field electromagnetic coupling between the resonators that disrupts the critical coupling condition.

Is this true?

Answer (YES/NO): NO